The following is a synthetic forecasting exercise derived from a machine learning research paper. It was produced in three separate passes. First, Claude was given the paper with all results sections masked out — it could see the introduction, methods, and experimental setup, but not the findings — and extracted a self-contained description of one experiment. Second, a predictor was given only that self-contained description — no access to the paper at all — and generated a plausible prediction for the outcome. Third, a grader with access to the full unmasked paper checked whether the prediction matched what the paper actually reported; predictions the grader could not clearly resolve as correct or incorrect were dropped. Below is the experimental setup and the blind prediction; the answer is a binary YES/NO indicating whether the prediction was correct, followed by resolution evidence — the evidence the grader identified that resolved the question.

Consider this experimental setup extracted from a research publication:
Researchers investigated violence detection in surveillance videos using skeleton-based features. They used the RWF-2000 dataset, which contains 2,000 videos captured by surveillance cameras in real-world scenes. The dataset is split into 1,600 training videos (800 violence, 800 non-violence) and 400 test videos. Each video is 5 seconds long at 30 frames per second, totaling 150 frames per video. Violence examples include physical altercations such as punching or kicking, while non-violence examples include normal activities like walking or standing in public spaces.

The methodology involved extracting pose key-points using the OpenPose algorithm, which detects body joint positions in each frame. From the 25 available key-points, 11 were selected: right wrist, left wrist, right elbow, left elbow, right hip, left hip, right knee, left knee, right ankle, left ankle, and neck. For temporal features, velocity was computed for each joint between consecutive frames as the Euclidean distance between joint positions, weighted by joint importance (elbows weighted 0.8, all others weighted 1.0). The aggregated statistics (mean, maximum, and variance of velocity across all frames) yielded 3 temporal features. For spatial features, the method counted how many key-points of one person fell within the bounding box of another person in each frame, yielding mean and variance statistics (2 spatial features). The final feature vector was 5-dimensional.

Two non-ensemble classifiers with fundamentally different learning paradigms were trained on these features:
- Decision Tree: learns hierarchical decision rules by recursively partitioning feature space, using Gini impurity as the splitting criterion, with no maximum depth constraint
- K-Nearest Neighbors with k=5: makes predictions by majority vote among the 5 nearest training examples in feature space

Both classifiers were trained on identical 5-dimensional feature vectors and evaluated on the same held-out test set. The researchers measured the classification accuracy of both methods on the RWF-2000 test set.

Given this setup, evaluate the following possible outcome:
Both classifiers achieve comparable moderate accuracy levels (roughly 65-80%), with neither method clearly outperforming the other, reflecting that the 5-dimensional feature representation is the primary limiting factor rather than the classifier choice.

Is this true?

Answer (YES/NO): NO